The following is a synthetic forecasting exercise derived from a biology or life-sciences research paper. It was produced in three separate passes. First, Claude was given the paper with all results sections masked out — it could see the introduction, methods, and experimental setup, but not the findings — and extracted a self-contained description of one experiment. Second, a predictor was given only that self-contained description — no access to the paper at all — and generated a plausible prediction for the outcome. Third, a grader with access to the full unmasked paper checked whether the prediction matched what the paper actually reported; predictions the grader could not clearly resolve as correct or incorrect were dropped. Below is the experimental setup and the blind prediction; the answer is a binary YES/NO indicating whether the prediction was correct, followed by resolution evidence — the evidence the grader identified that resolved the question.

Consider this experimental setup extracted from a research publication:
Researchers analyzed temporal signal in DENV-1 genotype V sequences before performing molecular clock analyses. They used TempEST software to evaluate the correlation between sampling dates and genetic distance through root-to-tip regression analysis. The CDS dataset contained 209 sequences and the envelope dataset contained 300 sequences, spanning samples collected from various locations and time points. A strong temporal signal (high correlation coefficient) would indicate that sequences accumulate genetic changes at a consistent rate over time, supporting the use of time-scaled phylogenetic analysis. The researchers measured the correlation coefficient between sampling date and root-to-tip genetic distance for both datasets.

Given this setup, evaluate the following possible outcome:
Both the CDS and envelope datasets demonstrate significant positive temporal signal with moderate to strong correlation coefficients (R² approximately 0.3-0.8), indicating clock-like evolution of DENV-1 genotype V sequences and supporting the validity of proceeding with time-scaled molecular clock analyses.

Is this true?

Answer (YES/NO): NO